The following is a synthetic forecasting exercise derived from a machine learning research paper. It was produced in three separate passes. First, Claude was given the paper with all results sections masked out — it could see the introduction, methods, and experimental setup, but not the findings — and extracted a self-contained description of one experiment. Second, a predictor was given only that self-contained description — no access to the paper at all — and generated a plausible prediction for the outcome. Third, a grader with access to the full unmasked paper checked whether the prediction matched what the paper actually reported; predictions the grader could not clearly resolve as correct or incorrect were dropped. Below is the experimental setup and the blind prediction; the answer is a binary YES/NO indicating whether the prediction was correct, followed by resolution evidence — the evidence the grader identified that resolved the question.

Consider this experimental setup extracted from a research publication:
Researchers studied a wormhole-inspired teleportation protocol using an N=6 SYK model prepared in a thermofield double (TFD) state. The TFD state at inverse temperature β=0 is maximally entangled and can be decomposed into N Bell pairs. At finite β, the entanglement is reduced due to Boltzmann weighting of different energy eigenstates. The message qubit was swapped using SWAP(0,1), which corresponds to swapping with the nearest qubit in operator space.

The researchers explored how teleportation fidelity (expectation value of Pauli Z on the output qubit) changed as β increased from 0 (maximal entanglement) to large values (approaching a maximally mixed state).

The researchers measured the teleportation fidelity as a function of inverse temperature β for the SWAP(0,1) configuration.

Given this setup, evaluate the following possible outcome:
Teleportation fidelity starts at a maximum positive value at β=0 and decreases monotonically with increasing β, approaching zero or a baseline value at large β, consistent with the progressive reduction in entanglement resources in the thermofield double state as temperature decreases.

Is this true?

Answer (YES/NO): YES